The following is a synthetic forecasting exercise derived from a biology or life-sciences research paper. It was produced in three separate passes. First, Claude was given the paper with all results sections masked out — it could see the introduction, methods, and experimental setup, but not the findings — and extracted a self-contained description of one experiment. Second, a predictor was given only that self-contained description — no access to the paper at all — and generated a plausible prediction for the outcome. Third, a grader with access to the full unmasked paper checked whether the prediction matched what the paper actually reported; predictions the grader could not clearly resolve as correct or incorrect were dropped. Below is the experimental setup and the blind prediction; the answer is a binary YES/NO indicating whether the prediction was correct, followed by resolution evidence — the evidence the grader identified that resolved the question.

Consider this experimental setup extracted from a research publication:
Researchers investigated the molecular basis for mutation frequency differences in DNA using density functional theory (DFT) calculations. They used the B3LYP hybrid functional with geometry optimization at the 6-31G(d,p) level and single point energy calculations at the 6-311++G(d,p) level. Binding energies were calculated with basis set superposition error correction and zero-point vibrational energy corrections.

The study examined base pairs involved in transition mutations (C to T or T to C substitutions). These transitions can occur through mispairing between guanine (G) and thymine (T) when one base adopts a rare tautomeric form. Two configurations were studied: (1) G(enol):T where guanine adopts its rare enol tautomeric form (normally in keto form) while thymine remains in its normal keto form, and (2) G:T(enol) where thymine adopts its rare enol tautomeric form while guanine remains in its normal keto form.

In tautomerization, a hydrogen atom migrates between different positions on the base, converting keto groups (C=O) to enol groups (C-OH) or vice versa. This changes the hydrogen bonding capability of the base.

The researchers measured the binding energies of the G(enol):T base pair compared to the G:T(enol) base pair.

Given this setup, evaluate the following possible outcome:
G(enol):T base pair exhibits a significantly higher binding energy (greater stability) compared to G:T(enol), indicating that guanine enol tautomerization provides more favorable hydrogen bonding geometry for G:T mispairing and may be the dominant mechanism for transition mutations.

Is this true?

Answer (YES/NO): NO